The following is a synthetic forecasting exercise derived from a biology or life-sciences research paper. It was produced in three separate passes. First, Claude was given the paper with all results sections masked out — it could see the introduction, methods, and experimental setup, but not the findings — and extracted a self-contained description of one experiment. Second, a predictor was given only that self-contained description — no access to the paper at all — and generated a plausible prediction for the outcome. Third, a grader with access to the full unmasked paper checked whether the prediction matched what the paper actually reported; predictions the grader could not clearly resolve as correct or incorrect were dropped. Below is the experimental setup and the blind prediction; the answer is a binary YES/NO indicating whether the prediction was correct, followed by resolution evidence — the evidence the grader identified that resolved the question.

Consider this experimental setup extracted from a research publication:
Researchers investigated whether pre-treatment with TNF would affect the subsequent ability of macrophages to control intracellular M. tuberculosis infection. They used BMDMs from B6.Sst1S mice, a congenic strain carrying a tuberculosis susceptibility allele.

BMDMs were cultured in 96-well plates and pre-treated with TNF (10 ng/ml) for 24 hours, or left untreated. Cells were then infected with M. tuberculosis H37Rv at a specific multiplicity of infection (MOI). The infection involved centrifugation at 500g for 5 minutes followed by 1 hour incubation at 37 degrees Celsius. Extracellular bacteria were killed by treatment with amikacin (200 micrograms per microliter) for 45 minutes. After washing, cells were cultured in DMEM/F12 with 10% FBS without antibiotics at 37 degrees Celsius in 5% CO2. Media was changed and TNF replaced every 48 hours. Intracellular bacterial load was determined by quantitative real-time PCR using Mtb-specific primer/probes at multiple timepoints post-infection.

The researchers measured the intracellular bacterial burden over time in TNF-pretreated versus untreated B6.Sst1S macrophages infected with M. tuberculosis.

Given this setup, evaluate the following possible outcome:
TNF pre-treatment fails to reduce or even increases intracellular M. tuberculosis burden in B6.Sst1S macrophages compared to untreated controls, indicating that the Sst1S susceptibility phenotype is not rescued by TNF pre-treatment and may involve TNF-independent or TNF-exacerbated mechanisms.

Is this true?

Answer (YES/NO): YES